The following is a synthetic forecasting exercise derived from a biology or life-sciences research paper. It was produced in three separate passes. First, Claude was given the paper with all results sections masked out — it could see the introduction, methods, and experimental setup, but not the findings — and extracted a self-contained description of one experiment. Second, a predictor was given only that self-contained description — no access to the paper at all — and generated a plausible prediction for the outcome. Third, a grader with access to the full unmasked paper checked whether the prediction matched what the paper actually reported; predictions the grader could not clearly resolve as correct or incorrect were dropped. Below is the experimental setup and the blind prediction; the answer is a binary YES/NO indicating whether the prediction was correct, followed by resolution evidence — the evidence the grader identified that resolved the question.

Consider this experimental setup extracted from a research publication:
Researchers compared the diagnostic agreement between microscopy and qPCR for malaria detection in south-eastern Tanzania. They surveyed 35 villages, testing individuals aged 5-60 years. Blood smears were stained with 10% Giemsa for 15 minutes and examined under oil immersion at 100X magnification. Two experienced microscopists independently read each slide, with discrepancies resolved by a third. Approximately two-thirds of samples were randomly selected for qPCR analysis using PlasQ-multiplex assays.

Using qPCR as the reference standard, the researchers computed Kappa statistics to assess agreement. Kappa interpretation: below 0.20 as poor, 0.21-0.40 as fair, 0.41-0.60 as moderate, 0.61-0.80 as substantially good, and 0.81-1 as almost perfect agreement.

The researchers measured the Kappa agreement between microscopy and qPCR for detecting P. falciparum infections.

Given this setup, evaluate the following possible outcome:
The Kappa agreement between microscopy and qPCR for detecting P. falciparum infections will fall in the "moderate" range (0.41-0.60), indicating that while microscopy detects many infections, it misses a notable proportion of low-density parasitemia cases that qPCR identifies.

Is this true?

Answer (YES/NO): YES